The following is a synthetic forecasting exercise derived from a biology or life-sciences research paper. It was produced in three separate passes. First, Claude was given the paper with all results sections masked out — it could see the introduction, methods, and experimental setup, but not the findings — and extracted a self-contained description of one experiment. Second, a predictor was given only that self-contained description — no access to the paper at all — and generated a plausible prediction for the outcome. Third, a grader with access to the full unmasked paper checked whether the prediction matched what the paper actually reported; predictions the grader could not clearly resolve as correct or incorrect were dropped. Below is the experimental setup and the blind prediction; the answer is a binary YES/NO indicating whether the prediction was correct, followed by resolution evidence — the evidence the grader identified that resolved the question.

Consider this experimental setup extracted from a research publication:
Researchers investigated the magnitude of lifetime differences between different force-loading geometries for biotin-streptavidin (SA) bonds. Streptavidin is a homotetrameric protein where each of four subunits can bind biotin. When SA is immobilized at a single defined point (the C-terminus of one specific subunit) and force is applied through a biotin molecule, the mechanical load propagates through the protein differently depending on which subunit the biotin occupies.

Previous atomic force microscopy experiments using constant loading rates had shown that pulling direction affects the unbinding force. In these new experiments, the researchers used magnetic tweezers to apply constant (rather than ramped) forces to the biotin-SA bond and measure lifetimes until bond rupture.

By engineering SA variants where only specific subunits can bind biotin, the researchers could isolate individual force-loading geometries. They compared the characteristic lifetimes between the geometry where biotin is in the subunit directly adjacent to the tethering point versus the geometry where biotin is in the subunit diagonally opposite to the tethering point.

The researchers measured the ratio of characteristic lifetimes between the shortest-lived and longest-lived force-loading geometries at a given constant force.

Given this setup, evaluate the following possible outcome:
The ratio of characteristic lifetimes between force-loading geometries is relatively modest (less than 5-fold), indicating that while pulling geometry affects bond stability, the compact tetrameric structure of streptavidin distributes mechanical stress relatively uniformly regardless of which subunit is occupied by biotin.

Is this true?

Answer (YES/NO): NO